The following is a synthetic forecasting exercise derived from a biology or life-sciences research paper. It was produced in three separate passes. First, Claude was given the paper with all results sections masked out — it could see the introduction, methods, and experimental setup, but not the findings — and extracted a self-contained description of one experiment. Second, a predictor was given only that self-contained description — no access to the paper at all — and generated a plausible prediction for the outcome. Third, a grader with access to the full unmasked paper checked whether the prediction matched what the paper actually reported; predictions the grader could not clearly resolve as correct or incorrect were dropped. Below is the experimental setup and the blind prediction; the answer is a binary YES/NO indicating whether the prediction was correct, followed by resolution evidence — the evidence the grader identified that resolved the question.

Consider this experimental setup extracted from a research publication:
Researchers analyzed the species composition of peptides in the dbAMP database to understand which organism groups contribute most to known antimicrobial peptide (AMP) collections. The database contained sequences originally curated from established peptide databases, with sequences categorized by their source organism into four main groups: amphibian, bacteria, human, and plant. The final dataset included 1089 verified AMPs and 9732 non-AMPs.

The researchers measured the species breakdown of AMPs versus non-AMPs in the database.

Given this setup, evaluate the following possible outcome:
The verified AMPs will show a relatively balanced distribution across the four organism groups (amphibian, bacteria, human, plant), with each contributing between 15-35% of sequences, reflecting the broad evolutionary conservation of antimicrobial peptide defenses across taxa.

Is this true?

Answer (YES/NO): NO